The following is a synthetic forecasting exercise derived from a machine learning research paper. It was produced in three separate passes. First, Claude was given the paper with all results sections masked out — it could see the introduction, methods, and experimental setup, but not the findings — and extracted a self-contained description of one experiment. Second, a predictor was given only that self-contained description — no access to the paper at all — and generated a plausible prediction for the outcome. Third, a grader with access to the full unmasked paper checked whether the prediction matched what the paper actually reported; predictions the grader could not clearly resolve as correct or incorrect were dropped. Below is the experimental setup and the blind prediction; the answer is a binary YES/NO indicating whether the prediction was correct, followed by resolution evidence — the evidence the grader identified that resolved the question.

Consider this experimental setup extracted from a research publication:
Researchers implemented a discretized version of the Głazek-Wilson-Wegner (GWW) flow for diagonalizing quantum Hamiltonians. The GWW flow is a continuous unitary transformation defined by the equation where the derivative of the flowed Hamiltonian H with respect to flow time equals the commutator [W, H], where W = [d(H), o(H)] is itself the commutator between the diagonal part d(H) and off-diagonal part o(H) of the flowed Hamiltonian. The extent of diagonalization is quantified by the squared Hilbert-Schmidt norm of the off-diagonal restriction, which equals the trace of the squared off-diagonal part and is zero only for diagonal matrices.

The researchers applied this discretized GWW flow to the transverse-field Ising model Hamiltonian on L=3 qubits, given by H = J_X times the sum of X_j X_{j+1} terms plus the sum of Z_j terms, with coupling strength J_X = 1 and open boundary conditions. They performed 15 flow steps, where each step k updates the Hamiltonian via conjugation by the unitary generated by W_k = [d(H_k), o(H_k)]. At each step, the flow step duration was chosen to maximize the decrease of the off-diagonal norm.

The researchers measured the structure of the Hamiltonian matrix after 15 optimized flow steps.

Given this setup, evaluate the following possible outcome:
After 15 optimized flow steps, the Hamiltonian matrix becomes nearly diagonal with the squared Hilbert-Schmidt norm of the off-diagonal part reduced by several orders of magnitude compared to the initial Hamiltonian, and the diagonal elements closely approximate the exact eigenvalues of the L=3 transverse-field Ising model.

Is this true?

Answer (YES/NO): NO